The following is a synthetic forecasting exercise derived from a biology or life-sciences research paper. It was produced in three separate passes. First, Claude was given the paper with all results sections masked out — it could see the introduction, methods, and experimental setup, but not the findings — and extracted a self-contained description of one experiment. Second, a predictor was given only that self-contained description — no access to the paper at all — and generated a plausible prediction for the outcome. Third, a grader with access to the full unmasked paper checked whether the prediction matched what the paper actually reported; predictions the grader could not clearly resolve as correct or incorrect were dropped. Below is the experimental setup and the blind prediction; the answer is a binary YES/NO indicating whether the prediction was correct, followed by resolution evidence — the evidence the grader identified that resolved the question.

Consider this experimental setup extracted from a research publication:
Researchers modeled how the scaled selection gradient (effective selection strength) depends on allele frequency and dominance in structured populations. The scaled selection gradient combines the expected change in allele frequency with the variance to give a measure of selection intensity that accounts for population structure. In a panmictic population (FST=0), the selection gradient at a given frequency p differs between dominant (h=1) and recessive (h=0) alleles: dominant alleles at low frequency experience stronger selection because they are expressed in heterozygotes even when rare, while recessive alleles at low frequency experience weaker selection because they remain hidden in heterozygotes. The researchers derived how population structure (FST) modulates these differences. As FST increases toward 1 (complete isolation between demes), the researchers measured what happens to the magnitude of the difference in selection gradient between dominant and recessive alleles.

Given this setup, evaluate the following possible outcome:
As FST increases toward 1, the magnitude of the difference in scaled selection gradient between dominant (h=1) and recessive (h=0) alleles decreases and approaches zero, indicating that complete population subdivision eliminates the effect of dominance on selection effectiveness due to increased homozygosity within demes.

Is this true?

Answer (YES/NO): YES